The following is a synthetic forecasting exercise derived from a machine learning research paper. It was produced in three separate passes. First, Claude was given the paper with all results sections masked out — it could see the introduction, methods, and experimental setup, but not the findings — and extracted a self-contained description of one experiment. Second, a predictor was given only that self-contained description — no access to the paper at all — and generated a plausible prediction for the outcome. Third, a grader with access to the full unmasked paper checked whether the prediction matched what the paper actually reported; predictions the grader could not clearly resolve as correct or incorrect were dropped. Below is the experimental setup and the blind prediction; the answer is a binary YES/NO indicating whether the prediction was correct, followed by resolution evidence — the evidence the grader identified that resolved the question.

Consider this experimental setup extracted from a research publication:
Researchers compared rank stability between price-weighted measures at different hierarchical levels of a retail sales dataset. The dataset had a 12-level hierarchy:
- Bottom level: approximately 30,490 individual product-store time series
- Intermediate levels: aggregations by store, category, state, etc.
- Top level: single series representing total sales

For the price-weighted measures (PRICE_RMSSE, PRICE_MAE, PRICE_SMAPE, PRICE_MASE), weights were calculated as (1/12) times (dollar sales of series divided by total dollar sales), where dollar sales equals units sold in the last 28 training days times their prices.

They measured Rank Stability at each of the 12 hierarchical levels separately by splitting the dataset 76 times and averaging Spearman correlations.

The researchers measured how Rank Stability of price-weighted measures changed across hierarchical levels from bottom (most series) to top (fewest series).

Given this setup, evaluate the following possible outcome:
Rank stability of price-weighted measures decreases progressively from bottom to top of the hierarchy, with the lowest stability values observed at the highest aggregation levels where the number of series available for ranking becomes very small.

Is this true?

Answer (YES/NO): NO